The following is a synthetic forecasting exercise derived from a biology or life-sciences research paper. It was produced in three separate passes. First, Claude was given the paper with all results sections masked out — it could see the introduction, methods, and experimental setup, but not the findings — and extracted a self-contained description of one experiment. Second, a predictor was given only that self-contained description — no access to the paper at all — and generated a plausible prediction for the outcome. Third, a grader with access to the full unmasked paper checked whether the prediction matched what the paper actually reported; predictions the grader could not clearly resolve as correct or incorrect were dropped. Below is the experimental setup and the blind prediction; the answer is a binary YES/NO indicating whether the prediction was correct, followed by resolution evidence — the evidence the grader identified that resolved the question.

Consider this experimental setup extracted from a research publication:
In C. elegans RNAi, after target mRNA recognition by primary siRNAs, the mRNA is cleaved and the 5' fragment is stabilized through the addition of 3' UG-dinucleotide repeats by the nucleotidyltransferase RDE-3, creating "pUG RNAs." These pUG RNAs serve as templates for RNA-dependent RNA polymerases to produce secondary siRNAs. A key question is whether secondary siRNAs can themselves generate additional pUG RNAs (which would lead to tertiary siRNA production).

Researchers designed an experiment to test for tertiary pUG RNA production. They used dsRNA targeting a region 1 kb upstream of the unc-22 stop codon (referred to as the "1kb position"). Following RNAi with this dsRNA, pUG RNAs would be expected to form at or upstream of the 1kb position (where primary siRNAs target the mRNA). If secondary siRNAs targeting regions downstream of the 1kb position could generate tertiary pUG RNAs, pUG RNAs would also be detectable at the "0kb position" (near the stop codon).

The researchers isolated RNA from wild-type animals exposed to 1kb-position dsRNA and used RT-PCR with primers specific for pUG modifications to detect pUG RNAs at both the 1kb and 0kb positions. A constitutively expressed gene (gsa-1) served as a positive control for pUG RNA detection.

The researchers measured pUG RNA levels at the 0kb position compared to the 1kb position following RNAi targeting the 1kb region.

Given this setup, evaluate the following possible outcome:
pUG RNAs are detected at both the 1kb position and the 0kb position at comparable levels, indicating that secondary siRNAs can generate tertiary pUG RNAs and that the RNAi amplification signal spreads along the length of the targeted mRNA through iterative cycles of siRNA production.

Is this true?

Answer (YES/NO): NO